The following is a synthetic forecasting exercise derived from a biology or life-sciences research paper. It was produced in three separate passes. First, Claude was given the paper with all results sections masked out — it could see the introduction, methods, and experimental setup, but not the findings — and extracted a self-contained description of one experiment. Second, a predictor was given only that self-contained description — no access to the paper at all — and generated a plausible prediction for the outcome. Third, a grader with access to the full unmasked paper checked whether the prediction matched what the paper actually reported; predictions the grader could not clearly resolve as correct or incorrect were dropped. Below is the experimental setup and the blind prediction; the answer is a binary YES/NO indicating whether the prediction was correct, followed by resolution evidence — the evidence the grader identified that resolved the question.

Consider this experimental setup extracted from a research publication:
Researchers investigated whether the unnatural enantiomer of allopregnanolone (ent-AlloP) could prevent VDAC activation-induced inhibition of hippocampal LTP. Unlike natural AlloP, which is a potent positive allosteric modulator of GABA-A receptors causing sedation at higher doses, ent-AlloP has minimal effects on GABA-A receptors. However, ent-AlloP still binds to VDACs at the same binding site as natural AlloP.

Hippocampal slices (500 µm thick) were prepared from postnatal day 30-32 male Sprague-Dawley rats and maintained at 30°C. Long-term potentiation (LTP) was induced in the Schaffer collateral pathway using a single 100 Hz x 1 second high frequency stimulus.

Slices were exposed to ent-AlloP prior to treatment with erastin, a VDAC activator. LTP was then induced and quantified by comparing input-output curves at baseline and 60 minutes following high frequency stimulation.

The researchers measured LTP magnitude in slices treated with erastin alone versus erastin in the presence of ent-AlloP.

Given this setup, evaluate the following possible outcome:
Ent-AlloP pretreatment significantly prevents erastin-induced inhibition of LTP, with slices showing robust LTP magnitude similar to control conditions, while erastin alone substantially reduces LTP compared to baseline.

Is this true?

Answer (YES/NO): YES